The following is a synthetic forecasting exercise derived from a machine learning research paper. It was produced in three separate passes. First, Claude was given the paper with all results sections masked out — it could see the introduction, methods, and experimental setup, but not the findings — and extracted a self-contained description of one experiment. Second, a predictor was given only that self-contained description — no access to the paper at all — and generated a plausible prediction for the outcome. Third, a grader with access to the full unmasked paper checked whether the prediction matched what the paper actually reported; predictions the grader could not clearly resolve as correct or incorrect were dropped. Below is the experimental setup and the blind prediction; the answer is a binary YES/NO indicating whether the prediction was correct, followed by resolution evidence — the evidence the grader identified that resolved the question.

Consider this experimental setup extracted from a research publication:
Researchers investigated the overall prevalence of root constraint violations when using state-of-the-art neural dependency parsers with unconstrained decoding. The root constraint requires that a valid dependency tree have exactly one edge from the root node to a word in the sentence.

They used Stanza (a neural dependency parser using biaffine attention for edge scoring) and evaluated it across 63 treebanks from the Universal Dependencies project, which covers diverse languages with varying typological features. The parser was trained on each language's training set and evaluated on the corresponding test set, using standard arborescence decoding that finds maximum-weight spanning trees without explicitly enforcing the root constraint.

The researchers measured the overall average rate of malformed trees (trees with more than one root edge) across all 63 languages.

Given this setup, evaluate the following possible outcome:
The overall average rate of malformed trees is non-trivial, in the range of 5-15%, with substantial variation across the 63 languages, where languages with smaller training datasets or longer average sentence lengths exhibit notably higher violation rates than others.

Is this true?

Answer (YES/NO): NO